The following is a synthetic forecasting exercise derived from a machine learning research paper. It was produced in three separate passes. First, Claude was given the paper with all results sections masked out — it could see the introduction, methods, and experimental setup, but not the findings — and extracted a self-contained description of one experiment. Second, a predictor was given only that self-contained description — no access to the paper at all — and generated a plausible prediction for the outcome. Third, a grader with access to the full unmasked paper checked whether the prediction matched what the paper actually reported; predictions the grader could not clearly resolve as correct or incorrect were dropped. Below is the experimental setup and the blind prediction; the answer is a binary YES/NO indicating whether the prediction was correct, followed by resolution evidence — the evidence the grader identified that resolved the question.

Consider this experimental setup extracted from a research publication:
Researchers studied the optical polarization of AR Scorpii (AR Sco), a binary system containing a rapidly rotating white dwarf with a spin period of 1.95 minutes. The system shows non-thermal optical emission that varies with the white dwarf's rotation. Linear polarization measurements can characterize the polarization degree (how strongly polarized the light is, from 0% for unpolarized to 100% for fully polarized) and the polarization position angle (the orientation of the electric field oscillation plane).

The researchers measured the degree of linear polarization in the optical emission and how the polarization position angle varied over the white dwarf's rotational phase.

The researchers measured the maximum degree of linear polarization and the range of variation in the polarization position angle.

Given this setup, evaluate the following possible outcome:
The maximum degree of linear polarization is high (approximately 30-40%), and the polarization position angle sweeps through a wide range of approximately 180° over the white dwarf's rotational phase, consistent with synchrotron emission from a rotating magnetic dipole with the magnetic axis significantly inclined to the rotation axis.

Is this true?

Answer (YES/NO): YES